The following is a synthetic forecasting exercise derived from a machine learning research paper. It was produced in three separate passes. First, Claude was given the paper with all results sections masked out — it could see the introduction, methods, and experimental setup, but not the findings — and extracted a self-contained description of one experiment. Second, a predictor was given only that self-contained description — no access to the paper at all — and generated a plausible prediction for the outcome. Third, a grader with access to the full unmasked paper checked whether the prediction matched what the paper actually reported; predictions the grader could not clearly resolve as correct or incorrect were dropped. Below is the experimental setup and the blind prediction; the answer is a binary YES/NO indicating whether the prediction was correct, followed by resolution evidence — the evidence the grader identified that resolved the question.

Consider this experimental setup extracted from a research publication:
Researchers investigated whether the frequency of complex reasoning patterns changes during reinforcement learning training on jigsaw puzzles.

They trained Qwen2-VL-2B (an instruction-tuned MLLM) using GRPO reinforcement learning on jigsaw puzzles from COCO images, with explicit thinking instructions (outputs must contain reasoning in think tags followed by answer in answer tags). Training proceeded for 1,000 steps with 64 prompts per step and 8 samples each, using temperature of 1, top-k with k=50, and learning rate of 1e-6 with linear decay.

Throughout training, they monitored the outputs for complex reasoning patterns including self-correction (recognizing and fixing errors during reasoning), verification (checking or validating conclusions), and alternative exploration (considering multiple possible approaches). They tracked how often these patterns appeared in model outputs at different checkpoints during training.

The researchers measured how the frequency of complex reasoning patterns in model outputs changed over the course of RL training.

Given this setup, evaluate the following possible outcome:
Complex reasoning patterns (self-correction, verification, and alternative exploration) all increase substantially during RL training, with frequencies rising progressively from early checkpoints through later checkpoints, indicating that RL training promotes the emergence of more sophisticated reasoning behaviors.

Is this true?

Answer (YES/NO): YES